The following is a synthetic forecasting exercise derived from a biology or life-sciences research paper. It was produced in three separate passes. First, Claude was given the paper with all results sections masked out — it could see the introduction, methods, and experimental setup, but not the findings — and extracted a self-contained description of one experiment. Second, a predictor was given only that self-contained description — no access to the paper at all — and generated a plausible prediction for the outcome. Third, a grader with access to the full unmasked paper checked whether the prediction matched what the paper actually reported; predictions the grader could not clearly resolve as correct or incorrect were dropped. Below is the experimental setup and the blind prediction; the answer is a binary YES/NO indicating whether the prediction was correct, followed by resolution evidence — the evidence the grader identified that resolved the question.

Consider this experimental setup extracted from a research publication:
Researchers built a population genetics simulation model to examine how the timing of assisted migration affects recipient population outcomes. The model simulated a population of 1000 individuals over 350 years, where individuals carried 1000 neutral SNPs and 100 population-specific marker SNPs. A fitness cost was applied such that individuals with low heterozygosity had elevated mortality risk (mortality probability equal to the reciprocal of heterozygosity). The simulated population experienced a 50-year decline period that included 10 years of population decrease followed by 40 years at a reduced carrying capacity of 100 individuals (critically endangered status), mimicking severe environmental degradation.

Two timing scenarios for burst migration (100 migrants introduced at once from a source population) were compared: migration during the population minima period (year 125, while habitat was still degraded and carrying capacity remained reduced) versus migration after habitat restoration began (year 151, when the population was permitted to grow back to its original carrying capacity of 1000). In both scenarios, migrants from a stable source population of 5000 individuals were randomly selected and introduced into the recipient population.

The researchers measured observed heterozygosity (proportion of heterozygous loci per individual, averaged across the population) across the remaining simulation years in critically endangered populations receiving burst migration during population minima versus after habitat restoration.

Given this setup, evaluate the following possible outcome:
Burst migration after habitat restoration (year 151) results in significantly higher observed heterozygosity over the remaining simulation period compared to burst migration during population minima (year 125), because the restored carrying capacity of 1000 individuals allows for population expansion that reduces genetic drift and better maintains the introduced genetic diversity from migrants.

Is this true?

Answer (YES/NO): NO